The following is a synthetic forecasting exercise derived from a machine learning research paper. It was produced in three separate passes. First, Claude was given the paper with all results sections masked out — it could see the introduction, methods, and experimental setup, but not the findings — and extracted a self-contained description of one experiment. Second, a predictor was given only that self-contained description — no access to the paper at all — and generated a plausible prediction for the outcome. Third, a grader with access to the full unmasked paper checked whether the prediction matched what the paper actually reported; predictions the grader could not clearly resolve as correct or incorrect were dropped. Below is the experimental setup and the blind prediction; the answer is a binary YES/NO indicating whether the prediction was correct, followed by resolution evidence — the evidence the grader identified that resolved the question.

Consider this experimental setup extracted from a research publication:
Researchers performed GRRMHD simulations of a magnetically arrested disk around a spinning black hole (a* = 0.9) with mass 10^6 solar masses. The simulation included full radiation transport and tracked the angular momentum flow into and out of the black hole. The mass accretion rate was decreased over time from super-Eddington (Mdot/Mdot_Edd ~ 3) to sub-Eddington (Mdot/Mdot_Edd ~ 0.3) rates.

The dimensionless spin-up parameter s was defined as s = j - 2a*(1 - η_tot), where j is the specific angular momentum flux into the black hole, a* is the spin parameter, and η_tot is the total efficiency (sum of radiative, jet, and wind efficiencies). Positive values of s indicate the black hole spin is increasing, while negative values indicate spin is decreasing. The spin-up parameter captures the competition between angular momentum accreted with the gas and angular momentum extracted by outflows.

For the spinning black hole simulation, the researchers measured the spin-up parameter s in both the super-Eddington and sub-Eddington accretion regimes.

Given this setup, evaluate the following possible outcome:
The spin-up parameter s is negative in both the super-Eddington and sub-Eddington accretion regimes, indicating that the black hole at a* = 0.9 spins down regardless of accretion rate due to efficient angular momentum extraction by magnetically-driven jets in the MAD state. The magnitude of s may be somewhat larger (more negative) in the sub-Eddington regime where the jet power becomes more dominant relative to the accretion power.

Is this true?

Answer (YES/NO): NO